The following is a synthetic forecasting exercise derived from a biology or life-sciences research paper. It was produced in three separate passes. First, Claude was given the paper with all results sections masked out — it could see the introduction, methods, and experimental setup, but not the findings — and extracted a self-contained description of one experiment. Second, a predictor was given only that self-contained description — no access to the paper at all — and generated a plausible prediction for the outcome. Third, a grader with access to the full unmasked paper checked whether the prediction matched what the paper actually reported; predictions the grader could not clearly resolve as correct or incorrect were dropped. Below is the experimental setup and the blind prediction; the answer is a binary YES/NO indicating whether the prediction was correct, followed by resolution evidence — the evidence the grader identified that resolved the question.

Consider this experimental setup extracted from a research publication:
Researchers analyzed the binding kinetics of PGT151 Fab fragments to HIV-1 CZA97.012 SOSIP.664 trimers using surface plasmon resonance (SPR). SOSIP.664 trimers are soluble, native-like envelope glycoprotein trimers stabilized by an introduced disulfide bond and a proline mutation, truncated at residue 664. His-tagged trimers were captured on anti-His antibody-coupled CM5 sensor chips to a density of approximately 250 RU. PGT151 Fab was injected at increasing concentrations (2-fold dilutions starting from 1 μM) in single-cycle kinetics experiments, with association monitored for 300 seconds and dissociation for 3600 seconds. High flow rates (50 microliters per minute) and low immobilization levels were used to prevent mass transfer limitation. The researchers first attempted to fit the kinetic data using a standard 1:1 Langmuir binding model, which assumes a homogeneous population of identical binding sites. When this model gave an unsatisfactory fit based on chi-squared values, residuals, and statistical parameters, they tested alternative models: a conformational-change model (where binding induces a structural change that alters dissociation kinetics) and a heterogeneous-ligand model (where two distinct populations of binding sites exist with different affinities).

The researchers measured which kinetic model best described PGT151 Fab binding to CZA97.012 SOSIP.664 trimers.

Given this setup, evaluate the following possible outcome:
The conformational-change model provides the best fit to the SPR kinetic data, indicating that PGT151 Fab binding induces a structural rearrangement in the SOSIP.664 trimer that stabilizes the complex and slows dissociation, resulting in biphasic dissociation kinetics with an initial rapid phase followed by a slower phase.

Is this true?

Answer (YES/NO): NO